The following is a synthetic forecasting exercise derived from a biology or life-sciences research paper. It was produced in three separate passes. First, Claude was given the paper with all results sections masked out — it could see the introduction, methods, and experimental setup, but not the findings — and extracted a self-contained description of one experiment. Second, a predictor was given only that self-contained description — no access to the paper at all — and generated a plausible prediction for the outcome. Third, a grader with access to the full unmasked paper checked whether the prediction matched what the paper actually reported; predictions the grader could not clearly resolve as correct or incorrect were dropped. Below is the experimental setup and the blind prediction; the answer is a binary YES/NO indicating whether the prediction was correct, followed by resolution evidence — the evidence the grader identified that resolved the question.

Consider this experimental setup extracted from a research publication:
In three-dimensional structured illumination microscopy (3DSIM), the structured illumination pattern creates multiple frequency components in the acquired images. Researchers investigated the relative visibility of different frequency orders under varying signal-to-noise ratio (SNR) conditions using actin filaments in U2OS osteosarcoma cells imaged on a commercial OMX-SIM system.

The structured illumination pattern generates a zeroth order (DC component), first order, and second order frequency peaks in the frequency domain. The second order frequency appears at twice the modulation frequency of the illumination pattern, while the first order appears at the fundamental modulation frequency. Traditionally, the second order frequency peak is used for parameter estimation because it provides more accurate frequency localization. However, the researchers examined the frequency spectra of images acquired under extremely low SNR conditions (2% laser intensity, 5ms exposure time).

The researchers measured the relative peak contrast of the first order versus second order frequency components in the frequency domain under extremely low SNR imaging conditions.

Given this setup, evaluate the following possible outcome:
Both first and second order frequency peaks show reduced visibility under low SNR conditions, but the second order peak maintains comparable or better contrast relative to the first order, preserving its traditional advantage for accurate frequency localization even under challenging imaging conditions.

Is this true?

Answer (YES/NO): NO